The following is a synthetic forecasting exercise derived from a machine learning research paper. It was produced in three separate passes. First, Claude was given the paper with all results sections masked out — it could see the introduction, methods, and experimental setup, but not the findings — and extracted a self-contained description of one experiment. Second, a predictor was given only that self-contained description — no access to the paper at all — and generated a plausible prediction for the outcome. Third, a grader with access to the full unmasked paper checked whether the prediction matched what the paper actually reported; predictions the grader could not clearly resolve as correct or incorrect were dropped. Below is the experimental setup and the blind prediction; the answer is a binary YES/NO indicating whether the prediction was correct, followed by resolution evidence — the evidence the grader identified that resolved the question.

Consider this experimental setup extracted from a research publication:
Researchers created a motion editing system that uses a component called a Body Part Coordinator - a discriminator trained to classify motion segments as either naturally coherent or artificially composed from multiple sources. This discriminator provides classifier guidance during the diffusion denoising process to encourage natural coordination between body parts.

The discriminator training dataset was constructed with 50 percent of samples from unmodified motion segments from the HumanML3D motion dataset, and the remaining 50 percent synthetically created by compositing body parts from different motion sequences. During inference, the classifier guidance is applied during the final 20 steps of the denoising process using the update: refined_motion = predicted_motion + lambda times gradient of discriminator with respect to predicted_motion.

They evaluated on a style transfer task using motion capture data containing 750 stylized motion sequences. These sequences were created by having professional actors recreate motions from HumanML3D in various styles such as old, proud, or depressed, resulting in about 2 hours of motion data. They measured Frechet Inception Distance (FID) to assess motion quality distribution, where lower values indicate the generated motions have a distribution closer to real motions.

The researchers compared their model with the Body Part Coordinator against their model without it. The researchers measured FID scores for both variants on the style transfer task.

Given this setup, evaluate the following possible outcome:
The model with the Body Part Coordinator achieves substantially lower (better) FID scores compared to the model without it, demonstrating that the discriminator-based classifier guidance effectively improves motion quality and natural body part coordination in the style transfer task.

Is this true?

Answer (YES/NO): NO